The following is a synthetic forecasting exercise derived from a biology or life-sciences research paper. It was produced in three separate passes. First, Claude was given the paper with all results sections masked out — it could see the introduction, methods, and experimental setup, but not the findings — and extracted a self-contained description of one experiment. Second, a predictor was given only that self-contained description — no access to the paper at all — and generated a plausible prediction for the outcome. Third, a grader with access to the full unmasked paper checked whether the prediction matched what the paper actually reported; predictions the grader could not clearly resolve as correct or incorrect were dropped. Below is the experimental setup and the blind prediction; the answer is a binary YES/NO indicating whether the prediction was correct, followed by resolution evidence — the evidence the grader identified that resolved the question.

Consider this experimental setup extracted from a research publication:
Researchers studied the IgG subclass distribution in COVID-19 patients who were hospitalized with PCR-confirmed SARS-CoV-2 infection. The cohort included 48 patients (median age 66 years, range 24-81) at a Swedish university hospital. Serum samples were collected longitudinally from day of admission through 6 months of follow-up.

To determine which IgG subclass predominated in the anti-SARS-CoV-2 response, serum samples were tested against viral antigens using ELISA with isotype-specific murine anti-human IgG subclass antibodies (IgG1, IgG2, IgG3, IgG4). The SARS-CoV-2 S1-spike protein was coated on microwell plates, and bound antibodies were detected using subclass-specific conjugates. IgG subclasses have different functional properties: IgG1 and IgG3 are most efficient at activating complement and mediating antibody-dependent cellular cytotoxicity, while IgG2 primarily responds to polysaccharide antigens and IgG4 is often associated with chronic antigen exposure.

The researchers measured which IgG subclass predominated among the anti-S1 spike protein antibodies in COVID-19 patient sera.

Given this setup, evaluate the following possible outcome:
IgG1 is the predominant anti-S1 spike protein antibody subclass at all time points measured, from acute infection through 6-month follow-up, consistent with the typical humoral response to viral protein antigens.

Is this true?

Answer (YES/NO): YES